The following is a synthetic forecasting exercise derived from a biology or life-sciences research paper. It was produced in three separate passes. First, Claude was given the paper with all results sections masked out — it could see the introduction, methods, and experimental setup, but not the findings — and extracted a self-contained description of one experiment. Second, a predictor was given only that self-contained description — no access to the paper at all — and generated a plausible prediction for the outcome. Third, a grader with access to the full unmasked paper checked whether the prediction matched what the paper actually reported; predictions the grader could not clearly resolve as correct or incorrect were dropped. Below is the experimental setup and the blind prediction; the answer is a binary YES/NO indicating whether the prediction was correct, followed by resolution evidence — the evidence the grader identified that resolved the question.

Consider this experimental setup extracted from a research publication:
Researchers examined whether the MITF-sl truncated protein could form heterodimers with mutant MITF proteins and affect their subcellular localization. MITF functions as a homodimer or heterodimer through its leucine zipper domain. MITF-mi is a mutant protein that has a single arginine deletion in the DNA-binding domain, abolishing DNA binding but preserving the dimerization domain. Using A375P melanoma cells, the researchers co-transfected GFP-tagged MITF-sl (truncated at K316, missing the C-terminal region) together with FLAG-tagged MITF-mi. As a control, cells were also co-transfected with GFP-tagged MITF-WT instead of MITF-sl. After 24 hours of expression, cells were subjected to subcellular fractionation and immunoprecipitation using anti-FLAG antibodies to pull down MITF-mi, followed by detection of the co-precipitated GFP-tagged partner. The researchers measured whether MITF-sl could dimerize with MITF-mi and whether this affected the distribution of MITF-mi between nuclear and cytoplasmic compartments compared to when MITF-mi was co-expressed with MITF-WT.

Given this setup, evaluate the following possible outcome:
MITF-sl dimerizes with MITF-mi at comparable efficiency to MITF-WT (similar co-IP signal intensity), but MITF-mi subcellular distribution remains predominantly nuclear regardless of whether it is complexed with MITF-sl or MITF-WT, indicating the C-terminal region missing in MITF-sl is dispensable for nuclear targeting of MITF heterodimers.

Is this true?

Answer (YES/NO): NO